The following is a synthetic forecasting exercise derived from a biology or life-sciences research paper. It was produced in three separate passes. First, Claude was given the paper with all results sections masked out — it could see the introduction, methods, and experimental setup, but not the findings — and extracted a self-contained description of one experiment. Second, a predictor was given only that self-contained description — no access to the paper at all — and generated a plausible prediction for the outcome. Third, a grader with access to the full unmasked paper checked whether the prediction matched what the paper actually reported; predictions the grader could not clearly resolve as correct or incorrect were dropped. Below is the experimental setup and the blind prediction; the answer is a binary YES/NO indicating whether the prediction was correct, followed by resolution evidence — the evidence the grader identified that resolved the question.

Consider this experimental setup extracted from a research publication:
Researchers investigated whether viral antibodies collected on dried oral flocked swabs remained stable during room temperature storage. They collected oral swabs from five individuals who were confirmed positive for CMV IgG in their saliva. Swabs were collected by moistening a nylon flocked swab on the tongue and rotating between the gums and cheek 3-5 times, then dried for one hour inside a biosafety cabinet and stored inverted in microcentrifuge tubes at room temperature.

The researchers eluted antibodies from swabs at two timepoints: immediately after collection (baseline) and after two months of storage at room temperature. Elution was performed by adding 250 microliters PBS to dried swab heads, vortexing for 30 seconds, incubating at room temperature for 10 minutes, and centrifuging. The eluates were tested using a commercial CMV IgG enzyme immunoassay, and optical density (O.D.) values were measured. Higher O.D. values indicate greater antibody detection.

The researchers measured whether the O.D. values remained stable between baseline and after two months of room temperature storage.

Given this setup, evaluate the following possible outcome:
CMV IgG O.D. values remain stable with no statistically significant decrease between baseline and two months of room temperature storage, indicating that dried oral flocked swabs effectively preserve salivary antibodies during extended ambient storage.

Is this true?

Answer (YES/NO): YES